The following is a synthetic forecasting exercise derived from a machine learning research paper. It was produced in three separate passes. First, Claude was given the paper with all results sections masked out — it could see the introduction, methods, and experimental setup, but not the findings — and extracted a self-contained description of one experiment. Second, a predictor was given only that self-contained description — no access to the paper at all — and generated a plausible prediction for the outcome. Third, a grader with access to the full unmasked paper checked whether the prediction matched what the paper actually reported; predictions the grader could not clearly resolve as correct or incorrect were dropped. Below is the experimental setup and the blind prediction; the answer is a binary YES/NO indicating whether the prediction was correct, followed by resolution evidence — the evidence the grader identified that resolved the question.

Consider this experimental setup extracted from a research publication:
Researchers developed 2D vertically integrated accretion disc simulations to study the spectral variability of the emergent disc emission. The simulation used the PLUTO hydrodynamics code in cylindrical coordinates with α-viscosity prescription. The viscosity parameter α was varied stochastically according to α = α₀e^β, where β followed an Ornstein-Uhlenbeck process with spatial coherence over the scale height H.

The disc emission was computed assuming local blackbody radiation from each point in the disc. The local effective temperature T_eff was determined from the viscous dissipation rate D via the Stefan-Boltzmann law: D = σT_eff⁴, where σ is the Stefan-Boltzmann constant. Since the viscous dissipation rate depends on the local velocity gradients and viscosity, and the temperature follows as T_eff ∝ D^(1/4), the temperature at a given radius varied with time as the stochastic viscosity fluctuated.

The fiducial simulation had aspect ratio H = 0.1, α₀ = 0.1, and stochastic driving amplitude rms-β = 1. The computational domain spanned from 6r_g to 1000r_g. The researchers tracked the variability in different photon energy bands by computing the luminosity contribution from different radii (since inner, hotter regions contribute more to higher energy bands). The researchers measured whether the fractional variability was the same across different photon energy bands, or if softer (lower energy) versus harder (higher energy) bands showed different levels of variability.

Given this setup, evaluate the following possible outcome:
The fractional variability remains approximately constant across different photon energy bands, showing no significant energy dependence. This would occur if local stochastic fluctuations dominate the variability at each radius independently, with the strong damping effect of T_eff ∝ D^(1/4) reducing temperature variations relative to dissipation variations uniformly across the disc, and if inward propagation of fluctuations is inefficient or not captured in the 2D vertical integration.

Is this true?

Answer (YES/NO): NO